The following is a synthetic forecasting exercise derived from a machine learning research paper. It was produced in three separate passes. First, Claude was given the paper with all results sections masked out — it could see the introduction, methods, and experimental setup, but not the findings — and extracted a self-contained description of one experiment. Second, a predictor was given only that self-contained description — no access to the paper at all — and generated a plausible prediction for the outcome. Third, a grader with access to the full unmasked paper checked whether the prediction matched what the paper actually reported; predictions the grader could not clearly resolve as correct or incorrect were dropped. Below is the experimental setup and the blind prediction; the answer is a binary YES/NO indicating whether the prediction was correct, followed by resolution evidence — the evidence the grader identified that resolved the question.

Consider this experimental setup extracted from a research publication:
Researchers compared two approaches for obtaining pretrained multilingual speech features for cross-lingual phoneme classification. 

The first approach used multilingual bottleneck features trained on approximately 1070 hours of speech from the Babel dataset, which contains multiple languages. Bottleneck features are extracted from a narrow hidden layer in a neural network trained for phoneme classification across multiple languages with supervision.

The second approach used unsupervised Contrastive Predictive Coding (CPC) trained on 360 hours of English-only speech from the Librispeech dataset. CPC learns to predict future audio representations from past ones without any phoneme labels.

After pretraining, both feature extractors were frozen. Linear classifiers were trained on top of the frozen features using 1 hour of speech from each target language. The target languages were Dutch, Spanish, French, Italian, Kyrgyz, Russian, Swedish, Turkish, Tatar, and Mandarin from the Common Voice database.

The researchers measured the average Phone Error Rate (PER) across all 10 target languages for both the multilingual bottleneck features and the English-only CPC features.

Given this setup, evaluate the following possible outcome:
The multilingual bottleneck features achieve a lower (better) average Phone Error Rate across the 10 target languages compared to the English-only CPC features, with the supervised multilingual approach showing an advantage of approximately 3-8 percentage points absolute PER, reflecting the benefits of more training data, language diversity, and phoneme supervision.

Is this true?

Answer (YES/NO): NO